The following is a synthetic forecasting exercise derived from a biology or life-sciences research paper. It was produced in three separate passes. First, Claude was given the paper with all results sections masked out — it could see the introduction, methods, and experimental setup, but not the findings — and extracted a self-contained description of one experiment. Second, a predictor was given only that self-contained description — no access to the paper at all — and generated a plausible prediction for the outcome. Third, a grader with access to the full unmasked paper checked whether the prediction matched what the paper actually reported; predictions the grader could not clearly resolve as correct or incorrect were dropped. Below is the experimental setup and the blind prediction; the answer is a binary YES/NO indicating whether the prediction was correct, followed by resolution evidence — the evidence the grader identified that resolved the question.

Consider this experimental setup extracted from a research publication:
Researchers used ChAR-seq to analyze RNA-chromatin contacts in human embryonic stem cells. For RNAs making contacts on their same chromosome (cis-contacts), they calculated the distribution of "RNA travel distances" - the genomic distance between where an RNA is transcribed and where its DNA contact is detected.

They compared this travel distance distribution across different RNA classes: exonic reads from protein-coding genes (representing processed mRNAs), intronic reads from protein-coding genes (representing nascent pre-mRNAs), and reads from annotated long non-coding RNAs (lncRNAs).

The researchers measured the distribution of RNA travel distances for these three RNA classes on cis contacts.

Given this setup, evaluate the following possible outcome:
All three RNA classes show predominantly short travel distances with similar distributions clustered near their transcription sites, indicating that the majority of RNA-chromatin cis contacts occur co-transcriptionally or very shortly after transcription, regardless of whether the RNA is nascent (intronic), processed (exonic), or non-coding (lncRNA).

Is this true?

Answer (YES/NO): NO